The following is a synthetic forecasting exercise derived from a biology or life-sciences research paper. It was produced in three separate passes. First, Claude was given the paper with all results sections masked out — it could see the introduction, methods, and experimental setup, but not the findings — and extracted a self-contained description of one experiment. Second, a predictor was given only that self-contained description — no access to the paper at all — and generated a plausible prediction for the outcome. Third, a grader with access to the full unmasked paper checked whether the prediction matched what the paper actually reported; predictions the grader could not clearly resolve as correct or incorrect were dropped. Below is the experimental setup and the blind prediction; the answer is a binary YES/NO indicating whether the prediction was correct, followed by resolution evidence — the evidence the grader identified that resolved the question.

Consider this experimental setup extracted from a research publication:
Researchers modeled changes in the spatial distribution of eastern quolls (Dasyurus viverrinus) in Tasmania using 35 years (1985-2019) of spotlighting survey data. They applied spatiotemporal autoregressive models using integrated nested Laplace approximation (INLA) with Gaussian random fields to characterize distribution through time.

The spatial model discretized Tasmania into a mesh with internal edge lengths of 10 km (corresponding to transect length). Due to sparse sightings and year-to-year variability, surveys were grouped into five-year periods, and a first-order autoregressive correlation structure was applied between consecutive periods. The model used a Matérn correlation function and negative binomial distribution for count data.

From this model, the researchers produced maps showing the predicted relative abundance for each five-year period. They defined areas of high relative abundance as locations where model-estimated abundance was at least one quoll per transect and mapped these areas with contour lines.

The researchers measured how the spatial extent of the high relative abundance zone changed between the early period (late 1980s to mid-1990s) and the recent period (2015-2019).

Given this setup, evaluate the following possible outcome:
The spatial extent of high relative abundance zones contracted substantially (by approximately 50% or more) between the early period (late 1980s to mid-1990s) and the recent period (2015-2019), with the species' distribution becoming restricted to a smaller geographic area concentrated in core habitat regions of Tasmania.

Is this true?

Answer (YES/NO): YES